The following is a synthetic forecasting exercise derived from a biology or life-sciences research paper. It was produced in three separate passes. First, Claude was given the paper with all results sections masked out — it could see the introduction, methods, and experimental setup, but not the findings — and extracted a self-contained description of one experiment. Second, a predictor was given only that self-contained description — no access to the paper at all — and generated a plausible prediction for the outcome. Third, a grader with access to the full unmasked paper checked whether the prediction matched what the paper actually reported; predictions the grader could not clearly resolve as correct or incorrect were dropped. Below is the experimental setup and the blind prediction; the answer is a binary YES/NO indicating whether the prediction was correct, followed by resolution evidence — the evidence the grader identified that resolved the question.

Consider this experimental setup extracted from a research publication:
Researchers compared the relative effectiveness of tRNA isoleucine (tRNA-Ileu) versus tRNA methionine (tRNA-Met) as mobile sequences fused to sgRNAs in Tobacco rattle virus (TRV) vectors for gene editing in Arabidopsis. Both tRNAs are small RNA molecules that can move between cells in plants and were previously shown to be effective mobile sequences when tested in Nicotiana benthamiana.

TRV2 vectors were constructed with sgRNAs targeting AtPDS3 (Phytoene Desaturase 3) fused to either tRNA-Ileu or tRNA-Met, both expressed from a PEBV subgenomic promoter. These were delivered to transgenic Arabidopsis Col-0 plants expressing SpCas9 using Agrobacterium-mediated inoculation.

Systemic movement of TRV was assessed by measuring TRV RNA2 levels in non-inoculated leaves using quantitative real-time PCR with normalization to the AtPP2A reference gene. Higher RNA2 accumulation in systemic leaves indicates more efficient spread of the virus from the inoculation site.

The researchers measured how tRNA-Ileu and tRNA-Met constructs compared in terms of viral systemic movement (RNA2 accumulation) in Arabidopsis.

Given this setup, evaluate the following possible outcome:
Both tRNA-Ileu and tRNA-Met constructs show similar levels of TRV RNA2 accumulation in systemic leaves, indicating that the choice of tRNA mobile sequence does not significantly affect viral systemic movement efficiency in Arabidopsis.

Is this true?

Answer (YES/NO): NO